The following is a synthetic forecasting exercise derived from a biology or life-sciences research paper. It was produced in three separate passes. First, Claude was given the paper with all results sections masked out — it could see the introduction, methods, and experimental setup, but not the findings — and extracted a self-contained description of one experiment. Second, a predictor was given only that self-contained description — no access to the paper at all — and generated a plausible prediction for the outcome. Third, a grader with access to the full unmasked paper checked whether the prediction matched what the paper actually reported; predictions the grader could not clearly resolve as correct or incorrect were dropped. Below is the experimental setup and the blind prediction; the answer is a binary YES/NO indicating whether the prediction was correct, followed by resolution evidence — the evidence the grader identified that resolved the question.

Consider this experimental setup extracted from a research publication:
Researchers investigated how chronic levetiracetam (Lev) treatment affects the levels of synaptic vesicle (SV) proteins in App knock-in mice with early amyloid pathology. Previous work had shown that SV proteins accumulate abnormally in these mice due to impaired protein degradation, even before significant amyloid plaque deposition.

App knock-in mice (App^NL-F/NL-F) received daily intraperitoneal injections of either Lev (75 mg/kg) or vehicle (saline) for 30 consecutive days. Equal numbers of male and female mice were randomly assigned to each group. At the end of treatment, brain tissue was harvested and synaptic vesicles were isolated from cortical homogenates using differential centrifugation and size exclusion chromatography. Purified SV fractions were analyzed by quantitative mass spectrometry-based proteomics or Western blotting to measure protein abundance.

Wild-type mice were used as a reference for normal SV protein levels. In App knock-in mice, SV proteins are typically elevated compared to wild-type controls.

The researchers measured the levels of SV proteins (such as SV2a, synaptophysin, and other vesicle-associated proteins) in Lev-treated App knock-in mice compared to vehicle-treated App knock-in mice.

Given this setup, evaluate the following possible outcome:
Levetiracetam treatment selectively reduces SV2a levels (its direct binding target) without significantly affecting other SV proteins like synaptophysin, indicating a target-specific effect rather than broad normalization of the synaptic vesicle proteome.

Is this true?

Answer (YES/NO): NO